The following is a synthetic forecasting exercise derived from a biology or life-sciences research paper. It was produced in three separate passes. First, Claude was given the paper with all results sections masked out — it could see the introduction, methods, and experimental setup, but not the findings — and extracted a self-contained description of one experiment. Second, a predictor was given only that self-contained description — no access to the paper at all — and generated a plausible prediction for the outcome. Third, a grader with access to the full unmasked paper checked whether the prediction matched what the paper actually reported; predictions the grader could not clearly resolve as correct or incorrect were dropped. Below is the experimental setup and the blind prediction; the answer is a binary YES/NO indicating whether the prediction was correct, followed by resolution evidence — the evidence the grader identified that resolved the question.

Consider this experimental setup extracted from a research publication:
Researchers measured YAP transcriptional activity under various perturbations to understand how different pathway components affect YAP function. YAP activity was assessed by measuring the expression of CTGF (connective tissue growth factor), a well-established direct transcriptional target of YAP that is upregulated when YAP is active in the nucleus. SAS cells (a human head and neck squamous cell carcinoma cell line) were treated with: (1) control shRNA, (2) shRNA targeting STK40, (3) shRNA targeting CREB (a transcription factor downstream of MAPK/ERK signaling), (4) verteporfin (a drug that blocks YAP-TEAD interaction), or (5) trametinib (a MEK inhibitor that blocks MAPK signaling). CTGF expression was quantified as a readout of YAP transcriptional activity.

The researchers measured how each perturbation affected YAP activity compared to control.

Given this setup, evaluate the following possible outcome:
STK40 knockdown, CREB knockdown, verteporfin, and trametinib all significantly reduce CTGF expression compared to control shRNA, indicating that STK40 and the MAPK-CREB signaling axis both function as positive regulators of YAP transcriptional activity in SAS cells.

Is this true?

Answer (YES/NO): YES